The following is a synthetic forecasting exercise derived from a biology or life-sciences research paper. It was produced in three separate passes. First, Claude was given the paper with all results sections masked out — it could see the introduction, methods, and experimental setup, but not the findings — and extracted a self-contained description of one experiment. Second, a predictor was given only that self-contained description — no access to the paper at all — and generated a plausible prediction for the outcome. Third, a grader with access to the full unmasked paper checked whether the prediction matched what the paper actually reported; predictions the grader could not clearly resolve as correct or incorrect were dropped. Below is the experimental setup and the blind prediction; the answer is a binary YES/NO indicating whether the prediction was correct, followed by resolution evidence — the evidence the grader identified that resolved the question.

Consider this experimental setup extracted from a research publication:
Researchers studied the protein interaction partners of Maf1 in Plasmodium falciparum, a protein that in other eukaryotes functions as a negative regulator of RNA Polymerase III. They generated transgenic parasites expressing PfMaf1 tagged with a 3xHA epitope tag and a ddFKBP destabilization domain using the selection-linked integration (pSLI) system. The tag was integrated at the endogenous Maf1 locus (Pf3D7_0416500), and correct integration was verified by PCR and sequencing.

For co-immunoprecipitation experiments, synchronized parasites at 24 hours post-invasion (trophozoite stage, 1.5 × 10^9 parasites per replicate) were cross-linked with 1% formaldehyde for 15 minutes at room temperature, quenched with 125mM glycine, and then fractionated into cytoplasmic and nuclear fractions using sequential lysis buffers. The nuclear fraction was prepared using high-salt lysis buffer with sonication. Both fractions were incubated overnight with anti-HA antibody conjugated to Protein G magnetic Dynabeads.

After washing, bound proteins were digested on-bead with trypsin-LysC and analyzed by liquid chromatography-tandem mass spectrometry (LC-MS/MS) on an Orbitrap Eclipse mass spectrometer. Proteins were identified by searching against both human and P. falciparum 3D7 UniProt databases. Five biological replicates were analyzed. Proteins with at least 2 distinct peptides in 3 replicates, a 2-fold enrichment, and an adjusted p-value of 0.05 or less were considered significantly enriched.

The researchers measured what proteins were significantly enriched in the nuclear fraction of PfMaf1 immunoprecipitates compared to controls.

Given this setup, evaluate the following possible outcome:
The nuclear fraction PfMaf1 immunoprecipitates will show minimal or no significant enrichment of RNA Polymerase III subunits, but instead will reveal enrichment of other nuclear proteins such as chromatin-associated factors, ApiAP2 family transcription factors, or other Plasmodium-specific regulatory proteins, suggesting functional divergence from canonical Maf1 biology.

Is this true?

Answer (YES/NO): NO